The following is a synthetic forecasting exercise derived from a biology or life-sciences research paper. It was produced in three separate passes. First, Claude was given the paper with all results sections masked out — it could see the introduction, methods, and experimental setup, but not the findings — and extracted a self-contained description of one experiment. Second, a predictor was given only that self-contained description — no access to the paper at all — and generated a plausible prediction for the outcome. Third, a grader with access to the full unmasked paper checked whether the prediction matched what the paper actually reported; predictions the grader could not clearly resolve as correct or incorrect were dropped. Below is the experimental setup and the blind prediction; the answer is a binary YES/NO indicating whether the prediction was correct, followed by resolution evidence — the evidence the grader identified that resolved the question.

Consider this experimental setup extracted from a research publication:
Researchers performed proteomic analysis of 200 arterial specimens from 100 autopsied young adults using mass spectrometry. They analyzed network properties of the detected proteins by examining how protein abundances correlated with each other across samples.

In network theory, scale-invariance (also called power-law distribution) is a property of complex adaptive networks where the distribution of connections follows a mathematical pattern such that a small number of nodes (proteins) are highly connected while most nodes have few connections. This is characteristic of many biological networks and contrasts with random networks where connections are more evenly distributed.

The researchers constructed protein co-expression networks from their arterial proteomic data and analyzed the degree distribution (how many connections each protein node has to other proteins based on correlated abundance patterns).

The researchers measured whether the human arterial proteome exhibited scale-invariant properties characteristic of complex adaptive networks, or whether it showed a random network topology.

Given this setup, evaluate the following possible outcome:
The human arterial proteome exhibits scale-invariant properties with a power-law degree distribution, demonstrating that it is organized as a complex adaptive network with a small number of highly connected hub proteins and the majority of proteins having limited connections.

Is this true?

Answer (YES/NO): YES